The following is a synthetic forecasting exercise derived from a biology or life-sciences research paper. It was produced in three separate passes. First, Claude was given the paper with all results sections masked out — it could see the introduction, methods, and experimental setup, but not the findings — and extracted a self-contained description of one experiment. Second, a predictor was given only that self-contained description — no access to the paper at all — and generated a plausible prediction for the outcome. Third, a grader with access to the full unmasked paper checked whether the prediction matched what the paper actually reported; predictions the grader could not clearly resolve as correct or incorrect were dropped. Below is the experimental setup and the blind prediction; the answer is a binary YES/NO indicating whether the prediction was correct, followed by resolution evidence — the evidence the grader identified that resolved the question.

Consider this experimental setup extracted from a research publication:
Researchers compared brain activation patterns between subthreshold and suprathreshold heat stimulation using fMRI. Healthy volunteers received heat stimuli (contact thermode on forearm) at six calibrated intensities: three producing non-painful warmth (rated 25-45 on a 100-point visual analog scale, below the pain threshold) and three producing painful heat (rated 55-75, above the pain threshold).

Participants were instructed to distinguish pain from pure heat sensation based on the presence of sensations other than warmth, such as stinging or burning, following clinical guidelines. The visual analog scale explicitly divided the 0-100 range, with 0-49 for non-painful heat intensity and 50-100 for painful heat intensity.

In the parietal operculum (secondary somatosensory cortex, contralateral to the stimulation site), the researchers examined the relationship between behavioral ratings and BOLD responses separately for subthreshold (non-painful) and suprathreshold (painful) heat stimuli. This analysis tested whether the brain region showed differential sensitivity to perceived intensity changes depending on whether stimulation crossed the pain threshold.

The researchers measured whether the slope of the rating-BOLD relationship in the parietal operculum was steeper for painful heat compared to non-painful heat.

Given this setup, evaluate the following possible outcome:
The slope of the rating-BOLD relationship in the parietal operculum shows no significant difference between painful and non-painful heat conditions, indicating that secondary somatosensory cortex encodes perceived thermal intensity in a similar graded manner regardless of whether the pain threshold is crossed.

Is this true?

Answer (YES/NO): NO